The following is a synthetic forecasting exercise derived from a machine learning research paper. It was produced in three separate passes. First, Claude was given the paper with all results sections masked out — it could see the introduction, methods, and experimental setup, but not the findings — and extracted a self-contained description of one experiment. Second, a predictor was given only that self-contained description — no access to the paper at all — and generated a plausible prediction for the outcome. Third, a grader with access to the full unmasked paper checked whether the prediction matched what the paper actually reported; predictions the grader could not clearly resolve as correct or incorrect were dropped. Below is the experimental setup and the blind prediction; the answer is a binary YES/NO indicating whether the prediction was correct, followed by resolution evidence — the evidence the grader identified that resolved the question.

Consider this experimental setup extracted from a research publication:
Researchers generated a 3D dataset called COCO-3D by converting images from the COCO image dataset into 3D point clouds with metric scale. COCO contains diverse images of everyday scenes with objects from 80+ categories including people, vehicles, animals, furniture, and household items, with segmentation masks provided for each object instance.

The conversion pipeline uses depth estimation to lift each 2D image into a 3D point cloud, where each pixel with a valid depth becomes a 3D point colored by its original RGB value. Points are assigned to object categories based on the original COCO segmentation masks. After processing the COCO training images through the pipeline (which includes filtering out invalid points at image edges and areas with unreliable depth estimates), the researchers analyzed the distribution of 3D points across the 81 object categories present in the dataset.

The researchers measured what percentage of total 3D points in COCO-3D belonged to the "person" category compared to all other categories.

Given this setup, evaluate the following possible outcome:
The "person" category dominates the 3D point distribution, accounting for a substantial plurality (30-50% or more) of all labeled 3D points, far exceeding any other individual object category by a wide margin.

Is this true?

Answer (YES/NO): YES